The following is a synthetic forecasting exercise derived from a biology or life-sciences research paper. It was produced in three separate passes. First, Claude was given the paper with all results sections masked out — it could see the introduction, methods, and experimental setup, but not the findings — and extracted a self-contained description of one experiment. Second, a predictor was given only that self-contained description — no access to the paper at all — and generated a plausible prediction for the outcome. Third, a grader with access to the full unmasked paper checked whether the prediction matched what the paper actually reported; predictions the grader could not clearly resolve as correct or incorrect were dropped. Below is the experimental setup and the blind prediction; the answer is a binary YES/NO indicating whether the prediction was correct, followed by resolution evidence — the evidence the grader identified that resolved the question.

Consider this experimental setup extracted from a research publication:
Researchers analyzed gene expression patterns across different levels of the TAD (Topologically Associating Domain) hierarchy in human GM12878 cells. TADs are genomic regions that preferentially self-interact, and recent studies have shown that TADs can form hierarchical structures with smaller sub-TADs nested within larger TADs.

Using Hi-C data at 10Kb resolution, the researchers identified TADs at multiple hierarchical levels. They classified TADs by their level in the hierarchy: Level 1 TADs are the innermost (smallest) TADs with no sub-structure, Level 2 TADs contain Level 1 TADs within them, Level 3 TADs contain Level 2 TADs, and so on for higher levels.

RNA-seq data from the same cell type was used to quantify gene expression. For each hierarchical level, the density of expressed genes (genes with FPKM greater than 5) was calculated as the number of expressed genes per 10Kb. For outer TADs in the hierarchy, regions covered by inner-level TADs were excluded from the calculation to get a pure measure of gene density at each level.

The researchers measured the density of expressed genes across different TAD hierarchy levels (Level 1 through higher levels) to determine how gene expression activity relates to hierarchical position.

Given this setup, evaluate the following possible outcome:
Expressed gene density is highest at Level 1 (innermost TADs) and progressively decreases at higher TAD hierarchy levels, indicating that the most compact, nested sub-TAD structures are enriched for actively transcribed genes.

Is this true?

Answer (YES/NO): NO